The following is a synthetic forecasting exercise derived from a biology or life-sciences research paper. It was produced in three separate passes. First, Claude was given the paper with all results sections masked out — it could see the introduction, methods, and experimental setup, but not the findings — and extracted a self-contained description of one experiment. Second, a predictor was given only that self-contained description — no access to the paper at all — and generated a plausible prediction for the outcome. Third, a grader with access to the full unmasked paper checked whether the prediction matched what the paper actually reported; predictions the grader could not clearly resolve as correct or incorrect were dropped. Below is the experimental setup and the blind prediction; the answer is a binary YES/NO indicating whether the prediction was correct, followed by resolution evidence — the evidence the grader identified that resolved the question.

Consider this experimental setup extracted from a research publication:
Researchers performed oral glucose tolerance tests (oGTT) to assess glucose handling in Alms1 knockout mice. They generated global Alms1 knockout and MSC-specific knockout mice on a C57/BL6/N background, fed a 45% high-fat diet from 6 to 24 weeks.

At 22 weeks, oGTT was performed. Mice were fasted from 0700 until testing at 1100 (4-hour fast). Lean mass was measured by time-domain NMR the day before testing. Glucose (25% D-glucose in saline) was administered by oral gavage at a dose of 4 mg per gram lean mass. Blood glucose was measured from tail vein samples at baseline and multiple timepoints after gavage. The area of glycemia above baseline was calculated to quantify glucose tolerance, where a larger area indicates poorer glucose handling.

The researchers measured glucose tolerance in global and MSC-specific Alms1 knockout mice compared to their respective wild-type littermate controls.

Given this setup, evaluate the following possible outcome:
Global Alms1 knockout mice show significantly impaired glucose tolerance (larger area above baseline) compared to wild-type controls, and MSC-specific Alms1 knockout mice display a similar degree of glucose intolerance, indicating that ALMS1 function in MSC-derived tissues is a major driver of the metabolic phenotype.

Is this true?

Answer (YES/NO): NO